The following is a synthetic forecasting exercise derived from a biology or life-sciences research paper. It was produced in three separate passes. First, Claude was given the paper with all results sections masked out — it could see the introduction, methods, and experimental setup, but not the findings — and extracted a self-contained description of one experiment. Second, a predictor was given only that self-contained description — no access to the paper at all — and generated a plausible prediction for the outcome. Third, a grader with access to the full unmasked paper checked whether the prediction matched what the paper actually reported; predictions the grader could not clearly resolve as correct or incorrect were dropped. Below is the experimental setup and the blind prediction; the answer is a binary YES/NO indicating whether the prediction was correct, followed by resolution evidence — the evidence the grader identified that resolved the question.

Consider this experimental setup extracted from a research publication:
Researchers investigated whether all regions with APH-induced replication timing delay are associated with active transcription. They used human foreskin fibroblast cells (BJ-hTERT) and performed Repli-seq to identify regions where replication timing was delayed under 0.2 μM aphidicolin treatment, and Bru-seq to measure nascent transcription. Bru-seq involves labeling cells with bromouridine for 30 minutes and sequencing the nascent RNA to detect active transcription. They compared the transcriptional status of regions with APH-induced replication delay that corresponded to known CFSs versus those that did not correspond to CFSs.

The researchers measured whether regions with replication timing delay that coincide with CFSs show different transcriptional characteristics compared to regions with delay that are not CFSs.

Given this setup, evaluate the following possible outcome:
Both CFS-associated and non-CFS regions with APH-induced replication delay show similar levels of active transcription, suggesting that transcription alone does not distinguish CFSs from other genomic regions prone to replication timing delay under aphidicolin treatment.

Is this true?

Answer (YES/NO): YES